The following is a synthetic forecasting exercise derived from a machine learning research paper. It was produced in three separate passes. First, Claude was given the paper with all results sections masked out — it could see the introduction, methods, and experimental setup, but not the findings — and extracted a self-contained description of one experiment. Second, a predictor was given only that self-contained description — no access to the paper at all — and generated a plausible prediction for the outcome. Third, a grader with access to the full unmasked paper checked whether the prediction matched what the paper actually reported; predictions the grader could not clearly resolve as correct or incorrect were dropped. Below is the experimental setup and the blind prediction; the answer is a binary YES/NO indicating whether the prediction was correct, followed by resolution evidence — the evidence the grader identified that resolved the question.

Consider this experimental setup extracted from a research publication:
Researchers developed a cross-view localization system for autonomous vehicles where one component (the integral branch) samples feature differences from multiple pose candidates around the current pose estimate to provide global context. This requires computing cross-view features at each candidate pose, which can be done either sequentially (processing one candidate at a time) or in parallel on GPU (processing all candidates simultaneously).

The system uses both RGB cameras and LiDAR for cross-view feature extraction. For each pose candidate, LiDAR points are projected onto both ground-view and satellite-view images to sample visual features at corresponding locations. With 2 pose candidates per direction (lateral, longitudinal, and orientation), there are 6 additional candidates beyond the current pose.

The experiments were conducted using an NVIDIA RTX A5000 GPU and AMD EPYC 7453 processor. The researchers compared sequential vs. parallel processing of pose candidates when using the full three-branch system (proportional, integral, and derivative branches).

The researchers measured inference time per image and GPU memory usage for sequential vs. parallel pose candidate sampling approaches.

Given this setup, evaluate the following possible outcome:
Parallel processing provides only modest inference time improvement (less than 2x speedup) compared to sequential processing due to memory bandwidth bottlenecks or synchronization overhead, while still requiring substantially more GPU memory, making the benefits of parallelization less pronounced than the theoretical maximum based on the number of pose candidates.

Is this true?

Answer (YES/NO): NO